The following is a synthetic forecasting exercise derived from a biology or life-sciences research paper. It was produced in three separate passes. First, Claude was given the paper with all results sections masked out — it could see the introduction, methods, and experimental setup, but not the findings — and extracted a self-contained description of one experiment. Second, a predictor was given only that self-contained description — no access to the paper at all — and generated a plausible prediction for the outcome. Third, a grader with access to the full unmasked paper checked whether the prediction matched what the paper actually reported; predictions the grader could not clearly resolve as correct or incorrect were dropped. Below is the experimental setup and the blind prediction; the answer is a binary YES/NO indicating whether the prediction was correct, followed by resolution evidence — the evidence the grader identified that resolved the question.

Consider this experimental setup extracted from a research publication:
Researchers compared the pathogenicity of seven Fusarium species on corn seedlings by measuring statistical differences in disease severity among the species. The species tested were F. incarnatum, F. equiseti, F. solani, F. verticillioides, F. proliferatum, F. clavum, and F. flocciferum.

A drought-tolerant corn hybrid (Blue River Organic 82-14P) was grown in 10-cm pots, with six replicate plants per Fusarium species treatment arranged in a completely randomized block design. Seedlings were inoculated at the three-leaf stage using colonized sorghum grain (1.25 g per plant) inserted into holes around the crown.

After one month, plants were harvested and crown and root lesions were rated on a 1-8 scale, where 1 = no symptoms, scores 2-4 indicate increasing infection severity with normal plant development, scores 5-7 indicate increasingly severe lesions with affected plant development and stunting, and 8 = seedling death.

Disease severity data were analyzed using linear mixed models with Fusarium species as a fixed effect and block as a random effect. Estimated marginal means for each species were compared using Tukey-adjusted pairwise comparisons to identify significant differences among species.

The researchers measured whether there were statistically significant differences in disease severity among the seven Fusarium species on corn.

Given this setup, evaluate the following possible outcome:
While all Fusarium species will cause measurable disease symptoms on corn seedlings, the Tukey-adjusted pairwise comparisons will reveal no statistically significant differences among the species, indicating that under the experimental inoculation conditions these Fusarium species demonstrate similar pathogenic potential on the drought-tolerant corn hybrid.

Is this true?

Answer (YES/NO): NO